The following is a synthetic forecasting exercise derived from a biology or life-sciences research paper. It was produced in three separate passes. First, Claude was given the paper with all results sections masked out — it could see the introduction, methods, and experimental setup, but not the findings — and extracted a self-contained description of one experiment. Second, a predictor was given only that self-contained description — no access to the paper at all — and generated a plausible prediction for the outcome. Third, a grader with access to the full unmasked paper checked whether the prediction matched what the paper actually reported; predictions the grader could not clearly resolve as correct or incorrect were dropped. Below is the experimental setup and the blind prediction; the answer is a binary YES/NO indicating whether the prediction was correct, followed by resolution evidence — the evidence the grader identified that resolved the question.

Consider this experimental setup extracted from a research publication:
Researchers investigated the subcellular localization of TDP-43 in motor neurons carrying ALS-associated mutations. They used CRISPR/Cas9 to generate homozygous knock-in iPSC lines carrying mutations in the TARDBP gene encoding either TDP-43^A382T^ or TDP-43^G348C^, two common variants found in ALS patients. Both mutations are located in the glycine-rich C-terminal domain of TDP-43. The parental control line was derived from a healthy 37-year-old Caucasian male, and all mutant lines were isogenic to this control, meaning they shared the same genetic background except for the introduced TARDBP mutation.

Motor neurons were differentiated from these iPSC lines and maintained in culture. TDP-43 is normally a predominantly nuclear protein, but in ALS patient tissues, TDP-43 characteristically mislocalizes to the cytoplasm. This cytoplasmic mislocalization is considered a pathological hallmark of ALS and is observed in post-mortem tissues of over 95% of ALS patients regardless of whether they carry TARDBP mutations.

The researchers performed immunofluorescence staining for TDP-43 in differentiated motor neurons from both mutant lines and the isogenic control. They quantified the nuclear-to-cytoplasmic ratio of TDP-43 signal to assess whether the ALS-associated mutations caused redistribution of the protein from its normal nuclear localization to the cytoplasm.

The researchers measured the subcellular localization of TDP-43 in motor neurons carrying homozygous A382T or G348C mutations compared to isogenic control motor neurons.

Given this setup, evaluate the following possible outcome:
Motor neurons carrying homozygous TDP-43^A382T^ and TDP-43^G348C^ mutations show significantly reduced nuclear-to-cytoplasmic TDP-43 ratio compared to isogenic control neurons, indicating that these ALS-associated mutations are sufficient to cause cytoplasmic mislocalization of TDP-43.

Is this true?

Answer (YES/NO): NO